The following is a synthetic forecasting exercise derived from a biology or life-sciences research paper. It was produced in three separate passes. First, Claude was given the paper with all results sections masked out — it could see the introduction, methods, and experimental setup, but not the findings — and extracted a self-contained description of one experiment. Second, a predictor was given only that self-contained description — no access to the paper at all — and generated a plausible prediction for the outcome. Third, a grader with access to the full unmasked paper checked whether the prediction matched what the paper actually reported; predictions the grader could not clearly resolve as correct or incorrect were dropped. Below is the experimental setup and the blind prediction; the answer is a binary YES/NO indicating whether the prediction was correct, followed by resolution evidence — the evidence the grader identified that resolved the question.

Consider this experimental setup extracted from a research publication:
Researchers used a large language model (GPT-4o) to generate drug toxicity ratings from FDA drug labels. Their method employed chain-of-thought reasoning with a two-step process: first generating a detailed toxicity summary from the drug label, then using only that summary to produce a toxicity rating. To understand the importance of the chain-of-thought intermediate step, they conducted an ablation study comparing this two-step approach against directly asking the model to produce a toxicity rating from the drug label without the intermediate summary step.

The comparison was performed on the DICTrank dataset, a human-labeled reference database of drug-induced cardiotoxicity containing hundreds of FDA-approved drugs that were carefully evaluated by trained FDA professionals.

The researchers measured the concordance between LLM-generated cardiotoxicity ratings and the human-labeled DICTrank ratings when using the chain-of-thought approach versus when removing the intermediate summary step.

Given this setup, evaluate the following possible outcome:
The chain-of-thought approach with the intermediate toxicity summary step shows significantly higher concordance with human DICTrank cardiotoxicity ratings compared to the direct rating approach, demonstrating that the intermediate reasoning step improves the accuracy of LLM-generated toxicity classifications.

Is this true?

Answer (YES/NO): YES